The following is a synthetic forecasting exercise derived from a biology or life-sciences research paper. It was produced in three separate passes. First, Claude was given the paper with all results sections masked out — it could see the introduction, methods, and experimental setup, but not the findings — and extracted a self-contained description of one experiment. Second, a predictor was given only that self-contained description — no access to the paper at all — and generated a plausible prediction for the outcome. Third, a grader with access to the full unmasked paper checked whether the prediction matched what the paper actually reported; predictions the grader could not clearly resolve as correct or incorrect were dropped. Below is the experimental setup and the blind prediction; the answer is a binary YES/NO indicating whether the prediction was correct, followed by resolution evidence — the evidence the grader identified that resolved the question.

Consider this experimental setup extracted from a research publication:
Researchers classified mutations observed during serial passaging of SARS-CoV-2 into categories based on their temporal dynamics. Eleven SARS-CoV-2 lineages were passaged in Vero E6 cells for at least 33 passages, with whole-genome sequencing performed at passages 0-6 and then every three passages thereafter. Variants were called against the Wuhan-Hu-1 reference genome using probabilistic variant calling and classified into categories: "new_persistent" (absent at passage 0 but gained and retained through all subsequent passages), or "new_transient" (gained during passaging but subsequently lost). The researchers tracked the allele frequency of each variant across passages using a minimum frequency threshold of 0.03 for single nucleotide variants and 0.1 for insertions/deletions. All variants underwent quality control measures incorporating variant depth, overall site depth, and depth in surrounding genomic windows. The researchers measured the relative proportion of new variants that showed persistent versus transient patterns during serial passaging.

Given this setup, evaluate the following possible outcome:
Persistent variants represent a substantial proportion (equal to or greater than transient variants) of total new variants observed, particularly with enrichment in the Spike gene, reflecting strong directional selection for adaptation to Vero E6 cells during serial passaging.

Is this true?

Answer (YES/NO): NO